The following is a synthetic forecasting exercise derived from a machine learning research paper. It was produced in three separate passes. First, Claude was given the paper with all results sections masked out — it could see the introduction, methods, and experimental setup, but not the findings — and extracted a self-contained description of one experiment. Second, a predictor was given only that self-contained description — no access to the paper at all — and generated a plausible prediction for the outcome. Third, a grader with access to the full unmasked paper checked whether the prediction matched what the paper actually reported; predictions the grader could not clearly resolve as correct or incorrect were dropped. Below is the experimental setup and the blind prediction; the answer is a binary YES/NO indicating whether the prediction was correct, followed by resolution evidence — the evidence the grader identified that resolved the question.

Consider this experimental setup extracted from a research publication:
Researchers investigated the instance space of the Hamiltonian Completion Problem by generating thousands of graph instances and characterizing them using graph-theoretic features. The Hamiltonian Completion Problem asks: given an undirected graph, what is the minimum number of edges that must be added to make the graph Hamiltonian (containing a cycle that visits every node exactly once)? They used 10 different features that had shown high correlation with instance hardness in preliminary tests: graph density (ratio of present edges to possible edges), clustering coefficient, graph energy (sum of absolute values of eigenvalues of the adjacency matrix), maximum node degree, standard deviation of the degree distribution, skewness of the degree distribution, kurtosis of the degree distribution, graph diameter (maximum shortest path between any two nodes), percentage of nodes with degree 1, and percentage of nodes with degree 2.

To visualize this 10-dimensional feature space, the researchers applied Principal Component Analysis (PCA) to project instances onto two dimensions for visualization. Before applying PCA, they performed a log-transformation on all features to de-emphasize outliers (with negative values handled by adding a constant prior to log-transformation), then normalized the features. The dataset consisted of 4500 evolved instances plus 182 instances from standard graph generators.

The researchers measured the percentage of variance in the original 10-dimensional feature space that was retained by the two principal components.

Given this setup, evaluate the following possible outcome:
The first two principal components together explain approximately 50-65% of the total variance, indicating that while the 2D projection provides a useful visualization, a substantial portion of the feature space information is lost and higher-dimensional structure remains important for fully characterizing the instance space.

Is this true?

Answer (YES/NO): NO